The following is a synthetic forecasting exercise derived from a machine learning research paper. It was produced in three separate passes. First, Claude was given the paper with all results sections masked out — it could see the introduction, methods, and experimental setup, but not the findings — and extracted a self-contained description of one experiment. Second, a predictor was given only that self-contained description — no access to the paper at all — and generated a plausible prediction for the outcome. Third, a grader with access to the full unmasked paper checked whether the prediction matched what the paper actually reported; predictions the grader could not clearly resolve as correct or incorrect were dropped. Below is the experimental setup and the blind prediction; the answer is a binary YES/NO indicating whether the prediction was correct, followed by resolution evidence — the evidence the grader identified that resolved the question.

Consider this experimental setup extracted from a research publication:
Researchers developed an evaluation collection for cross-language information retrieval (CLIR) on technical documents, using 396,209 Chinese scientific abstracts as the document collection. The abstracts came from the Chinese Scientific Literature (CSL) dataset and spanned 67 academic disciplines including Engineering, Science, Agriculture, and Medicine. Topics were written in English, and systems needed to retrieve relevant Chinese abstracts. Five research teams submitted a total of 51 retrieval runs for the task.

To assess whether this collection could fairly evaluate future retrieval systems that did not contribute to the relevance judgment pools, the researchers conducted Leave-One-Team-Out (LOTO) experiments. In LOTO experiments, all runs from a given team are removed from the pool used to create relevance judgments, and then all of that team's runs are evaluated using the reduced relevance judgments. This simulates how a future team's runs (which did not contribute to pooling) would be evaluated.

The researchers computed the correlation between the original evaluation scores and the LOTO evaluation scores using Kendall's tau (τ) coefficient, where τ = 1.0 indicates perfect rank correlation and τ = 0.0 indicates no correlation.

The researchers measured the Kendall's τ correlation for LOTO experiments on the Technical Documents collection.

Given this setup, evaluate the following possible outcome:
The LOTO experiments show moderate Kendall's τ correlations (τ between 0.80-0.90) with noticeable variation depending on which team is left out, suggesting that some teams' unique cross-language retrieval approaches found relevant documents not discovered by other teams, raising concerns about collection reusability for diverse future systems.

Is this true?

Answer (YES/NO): NO